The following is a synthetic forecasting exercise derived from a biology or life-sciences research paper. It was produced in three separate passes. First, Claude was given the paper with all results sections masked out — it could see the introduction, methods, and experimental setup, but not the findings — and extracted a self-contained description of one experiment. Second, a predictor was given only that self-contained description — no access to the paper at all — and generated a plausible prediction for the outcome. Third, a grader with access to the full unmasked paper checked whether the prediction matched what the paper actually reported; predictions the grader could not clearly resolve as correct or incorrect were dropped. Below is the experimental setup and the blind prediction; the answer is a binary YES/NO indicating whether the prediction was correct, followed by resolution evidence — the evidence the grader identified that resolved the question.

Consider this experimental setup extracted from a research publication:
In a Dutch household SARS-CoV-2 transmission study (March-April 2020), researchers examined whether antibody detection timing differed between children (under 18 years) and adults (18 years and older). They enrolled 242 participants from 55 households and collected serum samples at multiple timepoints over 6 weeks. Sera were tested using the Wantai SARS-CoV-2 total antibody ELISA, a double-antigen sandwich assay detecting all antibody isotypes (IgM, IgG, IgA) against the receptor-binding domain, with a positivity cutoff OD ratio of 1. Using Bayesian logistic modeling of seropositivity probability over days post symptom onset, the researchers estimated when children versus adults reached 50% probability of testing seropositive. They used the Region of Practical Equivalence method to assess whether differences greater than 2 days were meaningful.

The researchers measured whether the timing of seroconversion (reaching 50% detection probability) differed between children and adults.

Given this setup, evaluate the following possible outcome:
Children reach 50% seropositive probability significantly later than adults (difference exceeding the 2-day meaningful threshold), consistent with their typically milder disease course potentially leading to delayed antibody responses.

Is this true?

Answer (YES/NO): NO